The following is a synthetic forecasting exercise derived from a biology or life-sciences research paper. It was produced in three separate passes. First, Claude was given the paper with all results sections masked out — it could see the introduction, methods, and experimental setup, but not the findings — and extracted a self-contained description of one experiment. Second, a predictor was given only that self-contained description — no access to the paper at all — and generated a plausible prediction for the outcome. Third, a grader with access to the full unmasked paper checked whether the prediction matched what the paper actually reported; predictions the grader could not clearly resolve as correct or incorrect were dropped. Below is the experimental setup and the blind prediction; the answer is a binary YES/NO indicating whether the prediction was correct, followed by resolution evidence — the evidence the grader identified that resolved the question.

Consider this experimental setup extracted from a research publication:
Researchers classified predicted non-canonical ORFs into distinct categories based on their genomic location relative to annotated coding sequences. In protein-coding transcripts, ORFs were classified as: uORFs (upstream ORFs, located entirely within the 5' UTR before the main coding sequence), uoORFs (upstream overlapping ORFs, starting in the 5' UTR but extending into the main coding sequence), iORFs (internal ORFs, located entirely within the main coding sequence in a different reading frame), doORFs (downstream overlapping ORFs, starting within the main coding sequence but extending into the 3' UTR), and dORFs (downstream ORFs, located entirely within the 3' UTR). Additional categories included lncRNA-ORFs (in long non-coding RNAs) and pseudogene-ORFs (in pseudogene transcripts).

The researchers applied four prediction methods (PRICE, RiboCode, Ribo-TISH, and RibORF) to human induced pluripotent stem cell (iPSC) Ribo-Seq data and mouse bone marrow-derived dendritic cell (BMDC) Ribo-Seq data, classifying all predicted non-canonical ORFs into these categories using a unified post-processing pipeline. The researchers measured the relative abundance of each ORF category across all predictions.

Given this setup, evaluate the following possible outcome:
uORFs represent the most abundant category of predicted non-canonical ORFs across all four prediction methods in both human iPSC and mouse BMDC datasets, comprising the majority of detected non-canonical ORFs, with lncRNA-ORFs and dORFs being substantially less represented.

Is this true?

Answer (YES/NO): NO